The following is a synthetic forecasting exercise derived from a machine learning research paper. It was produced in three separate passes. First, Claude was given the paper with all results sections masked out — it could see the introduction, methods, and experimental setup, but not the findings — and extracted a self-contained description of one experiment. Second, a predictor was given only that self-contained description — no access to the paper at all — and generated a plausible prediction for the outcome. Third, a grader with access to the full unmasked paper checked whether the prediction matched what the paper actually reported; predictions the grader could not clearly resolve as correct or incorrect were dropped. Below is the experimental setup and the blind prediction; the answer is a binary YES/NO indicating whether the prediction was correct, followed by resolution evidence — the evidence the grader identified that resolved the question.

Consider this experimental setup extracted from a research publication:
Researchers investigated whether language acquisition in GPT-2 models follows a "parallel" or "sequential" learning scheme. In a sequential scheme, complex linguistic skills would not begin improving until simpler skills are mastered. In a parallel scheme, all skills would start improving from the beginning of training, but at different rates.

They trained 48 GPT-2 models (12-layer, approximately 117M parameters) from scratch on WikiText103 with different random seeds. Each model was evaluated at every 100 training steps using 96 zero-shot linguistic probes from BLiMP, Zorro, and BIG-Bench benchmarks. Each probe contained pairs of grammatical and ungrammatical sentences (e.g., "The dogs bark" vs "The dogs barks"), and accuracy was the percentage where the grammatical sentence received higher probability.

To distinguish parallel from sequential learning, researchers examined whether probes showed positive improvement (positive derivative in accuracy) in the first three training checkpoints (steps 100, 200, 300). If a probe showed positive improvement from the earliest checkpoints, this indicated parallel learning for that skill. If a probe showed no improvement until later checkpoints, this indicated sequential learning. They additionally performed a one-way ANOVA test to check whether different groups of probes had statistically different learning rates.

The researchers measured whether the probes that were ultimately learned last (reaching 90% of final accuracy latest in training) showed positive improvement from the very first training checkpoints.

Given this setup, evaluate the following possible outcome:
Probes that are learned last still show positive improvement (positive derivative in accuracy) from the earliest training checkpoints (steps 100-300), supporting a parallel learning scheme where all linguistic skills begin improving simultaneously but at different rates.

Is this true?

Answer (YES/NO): YES